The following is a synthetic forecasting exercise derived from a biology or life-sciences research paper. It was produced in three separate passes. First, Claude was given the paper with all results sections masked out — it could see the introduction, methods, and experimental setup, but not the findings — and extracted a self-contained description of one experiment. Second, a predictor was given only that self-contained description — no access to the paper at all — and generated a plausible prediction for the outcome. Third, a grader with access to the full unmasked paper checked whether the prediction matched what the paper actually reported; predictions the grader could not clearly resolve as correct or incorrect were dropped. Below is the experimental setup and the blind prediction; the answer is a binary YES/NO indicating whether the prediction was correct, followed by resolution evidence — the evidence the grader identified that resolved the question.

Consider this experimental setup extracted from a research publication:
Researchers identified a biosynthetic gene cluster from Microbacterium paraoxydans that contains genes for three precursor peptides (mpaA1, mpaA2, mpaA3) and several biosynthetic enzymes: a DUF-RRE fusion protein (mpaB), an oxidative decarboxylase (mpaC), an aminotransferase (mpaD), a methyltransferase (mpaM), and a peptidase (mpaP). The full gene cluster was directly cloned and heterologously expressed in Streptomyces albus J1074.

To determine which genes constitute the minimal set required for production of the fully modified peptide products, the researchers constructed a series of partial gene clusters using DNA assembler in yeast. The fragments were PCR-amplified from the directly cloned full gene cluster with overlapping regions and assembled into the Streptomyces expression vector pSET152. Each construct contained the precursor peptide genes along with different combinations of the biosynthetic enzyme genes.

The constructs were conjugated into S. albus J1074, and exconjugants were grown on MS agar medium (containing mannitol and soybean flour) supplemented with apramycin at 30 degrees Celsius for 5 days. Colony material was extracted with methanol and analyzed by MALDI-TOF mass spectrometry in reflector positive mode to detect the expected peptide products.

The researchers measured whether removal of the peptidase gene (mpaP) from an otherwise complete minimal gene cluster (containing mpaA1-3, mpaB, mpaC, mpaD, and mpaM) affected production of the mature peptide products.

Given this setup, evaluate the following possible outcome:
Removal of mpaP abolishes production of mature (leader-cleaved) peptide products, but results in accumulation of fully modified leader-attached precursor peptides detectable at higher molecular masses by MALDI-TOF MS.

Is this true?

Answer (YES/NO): NO